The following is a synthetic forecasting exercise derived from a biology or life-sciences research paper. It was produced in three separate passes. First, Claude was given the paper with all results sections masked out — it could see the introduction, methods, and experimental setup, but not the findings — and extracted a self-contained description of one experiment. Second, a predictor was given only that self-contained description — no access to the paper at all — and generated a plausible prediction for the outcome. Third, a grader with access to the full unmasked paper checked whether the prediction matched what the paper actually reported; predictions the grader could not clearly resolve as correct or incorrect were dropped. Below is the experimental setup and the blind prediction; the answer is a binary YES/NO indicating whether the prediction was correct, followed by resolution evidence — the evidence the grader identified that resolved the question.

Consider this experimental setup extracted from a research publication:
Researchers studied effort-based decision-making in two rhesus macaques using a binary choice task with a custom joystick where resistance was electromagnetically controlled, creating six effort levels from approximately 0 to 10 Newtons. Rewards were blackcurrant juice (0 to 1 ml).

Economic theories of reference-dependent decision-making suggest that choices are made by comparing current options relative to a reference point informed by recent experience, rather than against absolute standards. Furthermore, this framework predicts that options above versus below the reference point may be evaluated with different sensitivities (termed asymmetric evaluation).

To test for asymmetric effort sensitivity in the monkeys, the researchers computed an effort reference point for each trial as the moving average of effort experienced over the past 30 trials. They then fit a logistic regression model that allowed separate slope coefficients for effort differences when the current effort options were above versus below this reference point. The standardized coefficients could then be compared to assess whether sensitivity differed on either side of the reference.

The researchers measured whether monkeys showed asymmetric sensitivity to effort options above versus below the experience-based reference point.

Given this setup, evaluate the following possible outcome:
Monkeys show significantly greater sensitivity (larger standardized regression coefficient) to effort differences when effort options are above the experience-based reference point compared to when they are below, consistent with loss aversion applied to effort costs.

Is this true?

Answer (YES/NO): YES